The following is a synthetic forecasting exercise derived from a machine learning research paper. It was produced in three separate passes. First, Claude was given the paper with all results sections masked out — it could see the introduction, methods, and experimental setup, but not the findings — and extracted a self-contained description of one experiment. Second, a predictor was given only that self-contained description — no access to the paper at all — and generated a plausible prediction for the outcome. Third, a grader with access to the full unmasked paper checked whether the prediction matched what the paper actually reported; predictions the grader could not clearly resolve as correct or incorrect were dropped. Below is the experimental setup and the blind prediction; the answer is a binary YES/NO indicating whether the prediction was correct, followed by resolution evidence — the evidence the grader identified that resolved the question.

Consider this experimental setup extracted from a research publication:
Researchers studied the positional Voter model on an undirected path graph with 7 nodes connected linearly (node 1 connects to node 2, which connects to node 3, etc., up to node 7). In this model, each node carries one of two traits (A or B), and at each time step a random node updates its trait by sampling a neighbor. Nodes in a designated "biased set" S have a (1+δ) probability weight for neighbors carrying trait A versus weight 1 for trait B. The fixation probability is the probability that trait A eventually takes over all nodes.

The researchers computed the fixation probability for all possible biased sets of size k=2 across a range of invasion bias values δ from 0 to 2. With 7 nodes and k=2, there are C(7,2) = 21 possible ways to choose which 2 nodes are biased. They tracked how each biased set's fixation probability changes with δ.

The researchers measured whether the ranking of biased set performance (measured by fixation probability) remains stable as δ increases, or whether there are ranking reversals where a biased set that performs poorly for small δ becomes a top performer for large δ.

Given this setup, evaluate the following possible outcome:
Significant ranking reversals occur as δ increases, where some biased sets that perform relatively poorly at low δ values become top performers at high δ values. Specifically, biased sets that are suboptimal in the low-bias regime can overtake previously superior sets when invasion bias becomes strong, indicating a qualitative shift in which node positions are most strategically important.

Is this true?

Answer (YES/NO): YES